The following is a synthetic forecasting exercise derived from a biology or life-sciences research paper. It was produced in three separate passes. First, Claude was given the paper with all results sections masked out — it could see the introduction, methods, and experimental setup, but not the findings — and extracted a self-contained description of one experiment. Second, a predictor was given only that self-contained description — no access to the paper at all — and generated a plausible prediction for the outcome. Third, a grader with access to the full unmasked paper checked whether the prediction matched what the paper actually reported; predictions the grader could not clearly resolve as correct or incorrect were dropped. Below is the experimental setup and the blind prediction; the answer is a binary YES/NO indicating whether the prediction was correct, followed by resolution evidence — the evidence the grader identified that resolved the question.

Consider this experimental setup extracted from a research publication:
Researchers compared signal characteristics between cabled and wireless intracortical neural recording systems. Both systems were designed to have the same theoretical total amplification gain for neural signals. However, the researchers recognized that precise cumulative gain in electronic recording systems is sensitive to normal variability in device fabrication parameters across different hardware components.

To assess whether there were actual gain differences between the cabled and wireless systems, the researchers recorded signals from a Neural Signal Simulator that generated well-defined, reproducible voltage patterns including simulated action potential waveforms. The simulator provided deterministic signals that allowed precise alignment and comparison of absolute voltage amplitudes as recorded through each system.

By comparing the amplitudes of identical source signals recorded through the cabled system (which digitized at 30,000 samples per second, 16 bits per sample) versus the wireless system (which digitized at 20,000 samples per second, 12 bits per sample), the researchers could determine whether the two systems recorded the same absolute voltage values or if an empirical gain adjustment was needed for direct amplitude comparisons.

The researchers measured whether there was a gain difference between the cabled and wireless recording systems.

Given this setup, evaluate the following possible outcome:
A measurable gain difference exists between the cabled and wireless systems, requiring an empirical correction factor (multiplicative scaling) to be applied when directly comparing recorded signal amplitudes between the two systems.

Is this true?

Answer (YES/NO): YES